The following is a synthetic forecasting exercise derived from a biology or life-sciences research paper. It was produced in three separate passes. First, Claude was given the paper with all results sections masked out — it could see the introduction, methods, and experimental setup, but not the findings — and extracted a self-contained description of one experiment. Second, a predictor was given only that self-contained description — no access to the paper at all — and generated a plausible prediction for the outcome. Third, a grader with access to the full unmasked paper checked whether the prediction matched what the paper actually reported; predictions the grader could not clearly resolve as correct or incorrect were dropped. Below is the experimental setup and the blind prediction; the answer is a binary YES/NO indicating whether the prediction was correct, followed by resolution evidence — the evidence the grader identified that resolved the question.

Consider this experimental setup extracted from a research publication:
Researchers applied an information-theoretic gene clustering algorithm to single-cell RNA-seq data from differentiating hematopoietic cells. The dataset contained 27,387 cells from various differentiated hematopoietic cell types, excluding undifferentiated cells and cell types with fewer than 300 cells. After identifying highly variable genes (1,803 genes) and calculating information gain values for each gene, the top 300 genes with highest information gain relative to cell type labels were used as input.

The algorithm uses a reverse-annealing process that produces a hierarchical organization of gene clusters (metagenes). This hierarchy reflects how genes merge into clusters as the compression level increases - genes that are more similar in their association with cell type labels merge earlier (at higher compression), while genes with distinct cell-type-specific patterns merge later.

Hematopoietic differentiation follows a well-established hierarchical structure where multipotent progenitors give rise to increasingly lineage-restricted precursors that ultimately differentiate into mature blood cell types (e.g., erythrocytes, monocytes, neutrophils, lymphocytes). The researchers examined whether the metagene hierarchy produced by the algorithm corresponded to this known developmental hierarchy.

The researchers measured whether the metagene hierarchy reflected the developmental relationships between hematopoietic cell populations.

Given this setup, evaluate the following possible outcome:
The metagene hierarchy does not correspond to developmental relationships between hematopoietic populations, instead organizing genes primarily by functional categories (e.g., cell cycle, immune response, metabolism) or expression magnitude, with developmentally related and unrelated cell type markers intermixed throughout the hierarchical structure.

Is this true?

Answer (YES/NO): NO